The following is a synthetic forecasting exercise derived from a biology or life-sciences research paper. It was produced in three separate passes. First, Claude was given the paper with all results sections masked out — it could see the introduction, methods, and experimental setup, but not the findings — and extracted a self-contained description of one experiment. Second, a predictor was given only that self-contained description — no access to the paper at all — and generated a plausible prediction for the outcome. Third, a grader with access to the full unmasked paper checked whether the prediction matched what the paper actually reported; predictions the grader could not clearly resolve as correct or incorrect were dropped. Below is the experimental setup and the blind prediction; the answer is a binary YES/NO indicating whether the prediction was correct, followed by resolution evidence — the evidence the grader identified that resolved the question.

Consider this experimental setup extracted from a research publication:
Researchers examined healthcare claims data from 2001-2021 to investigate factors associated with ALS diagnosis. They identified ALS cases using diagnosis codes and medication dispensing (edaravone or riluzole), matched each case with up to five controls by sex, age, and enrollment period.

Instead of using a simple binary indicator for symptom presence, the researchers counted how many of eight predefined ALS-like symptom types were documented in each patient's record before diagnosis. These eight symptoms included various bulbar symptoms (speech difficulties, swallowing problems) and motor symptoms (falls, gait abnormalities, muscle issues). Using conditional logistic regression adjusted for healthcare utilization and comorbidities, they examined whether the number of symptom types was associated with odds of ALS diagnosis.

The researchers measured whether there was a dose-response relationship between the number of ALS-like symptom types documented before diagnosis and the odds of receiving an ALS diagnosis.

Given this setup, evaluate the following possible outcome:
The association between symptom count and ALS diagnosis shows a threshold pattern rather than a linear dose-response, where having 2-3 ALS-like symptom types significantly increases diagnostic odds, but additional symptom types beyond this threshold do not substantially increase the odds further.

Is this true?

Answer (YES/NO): NO